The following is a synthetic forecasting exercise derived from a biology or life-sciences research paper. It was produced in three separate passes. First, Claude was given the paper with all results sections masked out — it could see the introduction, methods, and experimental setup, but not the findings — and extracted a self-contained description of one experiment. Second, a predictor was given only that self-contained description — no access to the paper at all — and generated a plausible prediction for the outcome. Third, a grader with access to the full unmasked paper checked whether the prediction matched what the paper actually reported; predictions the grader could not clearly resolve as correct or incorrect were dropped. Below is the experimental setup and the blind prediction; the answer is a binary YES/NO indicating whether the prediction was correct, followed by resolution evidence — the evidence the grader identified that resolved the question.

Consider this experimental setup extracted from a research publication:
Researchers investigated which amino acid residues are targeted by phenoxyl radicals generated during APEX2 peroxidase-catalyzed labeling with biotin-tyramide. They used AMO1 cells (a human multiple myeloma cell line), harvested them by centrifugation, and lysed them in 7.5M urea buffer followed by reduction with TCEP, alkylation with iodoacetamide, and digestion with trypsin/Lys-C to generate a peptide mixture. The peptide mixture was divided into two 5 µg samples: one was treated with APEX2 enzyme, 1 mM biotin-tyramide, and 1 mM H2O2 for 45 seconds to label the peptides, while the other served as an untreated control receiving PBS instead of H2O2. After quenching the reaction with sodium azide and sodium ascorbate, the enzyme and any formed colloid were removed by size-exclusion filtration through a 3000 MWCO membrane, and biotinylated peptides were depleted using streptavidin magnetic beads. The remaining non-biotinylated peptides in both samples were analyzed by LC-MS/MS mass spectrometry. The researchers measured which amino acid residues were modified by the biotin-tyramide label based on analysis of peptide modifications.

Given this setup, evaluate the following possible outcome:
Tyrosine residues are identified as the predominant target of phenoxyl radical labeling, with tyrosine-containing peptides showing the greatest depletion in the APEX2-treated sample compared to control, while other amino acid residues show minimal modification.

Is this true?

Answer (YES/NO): NO